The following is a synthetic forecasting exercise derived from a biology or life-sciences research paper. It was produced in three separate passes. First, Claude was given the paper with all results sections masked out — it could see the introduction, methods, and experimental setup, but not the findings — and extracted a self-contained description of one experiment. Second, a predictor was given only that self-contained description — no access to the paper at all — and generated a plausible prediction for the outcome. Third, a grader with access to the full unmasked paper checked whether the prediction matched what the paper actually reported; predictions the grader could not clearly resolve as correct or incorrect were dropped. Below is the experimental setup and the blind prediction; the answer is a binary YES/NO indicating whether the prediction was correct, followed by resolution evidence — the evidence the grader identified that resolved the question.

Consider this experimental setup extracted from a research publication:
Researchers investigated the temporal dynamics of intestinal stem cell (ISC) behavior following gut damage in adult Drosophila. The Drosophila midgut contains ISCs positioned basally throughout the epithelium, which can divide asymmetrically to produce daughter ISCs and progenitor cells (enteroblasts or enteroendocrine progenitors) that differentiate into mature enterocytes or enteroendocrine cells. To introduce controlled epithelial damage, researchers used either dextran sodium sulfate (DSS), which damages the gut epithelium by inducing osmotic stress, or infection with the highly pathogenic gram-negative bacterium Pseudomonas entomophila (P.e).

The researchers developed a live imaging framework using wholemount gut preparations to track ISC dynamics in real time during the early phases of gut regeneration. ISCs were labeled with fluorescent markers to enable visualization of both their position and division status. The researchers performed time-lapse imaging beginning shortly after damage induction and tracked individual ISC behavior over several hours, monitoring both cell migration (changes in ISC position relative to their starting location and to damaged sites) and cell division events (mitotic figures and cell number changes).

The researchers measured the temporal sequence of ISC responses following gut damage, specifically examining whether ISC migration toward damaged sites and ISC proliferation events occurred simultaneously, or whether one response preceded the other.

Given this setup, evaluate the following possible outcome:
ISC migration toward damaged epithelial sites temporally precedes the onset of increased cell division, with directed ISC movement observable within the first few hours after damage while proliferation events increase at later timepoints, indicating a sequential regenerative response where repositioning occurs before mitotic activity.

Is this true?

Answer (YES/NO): YES